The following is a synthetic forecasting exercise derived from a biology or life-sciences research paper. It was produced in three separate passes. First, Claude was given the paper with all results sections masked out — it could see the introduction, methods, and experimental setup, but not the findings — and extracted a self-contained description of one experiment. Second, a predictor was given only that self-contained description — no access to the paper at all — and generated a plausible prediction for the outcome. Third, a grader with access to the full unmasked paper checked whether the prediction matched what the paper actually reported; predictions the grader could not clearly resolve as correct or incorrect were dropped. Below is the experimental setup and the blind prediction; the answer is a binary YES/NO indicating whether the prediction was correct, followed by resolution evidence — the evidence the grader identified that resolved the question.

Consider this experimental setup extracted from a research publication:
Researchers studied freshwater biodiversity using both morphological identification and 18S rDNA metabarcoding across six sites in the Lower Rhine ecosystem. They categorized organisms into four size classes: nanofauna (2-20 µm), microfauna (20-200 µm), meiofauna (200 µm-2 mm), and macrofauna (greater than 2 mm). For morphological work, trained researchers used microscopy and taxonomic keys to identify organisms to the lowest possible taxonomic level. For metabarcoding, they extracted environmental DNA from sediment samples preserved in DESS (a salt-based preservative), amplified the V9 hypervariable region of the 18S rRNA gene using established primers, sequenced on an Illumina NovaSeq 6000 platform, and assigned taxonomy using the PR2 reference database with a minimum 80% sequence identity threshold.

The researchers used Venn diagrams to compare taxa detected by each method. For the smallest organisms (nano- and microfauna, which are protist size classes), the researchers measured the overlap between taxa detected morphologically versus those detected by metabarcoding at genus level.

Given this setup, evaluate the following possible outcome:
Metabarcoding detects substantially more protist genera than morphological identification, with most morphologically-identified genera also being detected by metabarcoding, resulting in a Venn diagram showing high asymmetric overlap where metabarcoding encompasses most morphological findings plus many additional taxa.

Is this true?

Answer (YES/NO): NO